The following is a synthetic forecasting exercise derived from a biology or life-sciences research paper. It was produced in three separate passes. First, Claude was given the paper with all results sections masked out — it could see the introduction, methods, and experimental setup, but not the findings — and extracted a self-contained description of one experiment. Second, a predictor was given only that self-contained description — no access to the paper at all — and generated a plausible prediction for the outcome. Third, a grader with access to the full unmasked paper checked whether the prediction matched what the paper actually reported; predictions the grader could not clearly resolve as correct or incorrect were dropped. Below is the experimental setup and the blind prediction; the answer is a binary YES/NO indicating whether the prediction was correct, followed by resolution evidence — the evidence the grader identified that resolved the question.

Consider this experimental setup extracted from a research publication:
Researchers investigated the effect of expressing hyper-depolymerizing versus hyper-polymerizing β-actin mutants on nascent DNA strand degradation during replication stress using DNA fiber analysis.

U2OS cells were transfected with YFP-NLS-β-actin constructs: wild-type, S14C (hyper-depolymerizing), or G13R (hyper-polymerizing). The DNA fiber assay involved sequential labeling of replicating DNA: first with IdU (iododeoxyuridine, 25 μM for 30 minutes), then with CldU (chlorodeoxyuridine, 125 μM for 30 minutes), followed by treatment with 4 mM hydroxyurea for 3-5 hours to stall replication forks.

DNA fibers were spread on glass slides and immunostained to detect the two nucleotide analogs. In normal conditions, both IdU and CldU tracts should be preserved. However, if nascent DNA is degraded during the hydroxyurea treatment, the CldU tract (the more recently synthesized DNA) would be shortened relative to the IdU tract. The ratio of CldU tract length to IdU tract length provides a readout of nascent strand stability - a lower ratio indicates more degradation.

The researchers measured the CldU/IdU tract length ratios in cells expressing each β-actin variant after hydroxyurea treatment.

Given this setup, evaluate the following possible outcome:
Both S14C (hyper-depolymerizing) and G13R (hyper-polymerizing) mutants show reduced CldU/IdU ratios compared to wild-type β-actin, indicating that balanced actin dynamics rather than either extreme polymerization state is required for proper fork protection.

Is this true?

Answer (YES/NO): NO